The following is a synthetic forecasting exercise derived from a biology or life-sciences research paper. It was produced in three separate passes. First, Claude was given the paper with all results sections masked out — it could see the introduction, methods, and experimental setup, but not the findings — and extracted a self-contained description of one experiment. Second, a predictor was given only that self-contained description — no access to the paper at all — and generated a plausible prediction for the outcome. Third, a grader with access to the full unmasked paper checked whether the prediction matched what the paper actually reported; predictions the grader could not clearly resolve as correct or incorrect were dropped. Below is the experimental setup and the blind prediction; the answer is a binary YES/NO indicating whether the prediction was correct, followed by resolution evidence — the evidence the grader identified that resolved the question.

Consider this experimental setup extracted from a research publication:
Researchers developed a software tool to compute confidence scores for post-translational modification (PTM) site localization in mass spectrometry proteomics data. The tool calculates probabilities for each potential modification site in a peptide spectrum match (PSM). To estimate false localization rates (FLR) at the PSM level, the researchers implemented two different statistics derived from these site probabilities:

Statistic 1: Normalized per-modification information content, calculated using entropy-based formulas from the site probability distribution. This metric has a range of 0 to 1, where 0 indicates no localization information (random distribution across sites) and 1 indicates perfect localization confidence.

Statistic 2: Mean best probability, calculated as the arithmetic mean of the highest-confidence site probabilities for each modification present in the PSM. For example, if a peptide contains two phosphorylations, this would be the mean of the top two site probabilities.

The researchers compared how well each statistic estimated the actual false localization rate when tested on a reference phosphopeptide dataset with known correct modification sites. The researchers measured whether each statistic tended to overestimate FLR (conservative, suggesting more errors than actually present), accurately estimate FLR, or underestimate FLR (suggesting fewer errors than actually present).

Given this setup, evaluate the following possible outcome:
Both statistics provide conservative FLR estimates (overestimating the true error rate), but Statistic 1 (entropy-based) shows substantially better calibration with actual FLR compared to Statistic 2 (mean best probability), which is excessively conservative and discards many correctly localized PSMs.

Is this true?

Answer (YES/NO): NO